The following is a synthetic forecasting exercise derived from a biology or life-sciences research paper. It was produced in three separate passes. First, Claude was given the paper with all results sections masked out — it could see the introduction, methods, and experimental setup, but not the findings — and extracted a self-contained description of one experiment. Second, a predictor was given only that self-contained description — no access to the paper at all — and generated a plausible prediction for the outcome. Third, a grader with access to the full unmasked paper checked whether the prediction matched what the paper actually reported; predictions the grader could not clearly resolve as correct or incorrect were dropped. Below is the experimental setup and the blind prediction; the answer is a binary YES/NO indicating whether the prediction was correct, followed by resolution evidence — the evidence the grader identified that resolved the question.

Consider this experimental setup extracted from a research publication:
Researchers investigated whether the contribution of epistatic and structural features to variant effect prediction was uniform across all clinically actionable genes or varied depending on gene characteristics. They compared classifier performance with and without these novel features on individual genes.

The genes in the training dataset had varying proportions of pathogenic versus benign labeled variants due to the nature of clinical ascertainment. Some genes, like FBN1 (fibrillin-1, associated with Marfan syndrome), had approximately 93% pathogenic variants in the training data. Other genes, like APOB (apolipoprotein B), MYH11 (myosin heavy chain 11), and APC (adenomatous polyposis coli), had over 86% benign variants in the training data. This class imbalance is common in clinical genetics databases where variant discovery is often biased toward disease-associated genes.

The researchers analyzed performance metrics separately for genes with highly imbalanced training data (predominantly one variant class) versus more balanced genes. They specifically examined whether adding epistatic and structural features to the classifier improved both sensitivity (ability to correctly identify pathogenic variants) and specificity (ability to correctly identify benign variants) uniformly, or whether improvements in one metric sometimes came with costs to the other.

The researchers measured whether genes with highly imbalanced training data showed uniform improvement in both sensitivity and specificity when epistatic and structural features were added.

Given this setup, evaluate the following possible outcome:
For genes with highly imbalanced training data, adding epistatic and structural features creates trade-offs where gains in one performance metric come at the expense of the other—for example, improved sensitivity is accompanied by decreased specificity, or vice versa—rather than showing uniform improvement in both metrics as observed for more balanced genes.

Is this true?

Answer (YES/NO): YES